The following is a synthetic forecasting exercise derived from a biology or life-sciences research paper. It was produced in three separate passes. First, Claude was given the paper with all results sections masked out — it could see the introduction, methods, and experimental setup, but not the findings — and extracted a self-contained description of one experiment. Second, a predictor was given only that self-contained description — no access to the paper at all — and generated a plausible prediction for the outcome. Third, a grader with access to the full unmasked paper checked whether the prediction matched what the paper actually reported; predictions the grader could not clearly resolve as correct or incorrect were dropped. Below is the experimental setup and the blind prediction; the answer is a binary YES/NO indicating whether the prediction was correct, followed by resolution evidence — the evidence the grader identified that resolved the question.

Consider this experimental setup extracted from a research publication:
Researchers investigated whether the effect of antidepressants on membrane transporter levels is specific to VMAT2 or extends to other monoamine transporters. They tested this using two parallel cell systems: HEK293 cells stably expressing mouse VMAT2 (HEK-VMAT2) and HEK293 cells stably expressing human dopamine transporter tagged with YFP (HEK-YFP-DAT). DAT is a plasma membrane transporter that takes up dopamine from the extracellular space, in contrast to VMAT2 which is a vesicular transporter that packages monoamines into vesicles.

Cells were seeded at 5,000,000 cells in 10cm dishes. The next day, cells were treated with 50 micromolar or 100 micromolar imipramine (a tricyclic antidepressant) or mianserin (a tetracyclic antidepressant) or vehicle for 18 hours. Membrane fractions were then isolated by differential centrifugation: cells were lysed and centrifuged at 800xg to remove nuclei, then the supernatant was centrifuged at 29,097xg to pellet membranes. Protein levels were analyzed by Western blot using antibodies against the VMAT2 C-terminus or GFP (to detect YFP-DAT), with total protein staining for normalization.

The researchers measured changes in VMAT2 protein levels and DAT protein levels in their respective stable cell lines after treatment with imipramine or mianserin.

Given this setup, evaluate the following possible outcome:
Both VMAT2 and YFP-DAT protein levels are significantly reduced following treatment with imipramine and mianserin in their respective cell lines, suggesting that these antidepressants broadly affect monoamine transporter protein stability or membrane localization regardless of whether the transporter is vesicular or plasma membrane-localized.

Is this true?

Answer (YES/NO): NO